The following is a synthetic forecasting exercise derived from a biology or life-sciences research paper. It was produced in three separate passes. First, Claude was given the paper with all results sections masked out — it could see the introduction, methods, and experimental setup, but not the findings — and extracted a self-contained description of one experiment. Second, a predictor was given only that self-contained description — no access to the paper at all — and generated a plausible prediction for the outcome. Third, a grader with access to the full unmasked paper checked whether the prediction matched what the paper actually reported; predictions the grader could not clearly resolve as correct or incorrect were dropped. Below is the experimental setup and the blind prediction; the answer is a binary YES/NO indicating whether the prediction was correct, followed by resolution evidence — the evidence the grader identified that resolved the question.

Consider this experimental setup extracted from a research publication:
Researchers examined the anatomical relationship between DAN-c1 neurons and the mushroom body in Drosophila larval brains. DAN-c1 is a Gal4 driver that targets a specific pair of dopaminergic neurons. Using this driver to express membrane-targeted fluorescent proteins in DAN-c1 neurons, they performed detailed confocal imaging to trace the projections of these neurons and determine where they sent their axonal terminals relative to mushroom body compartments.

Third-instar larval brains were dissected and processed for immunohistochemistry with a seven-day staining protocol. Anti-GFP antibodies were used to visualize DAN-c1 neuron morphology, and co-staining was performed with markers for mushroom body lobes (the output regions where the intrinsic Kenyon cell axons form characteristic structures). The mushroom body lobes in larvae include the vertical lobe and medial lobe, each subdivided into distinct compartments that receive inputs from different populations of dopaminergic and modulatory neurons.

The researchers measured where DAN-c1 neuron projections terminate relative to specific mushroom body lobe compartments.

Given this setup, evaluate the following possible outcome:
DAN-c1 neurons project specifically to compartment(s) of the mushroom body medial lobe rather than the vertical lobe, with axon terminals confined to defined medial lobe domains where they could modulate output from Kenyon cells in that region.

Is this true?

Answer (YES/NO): NO